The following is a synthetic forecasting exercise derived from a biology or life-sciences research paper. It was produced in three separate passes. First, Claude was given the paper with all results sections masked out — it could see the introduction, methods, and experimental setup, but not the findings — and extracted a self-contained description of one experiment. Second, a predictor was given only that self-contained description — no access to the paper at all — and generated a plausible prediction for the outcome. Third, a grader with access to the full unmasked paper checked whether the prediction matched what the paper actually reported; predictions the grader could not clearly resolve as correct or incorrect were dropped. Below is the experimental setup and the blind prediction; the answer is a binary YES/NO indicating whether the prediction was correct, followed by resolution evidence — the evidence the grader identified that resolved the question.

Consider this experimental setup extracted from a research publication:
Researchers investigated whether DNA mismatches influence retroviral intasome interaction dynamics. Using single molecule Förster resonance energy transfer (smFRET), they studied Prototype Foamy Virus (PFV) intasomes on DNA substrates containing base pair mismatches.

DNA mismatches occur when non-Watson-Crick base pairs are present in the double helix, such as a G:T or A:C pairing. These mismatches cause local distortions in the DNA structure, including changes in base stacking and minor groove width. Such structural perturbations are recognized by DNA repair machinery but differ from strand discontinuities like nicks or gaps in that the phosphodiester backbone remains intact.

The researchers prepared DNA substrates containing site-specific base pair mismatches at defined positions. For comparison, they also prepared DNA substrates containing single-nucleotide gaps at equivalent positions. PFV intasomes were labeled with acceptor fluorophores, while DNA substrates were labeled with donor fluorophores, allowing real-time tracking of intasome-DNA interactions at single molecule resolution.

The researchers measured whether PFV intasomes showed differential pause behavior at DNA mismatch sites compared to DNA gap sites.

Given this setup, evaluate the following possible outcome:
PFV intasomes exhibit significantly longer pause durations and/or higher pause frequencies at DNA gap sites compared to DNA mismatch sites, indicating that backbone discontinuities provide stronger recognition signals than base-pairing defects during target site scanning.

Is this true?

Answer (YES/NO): YES